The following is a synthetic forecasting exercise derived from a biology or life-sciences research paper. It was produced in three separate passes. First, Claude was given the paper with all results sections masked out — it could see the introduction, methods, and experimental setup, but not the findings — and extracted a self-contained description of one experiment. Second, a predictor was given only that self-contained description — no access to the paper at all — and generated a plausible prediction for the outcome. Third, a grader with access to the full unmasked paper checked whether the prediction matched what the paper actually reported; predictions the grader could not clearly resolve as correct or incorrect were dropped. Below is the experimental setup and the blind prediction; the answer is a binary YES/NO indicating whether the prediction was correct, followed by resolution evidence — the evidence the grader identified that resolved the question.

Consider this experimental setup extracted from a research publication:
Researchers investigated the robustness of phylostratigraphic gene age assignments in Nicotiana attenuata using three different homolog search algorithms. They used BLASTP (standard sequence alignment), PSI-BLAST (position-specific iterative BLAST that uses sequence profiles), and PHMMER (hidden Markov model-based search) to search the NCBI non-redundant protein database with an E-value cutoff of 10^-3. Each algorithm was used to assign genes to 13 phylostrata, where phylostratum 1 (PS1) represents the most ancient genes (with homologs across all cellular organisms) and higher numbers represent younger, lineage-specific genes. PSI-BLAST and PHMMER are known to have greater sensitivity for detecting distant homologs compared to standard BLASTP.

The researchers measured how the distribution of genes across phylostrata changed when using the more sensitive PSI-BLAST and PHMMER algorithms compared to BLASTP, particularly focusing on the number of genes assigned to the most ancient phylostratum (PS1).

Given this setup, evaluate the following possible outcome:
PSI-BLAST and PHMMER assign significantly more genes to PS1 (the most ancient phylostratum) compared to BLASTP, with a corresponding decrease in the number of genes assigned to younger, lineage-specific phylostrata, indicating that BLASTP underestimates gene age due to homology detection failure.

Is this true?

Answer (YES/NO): YES